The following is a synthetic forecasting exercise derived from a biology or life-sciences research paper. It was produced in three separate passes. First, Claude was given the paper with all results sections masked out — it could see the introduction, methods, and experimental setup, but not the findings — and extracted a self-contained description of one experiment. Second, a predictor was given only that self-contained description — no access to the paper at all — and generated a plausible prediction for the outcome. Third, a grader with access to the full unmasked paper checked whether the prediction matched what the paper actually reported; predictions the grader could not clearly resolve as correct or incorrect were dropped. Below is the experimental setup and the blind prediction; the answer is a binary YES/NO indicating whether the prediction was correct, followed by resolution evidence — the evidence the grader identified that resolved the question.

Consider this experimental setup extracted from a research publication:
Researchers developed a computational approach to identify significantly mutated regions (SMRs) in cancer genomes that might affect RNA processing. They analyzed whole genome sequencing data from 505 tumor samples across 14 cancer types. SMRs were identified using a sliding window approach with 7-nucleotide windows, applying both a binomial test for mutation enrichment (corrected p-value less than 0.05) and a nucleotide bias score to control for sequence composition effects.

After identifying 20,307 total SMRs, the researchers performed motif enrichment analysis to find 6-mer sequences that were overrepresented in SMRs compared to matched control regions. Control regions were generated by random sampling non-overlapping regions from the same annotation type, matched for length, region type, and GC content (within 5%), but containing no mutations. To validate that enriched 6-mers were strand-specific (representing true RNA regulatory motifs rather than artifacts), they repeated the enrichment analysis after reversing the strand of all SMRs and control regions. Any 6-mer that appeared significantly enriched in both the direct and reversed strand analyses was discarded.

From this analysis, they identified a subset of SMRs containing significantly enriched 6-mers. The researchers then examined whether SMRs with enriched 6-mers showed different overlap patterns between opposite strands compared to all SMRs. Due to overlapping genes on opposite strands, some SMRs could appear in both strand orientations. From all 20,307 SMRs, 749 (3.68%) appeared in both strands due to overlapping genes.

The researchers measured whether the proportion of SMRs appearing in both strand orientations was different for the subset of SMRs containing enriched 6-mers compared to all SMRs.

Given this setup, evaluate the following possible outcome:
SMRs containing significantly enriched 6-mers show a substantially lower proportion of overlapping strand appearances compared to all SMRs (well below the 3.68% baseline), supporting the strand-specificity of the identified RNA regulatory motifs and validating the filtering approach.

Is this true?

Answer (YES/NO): YES